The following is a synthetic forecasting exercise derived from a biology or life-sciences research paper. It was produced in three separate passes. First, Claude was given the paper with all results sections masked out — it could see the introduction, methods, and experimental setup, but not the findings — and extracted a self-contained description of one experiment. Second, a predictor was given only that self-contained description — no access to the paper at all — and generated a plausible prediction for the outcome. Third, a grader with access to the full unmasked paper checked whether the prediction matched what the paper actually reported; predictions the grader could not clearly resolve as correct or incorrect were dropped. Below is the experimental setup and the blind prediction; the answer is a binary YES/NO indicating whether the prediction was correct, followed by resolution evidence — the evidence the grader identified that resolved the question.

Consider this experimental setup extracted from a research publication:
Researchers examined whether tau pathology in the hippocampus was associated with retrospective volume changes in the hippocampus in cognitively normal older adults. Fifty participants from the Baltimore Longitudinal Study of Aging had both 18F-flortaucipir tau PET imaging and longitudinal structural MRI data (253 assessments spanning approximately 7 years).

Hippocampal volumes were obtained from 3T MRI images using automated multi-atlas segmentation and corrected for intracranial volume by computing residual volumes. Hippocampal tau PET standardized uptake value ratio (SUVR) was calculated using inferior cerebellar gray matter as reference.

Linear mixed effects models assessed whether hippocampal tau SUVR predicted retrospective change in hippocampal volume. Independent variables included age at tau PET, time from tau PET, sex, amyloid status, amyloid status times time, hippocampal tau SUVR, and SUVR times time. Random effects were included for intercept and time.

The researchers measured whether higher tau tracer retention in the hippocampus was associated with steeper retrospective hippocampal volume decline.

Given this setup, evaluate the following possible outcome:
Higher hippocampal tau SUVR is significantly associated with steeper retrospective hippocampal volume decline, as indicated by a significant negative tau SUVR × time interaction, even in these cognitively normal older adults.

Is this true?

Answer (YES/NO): NO